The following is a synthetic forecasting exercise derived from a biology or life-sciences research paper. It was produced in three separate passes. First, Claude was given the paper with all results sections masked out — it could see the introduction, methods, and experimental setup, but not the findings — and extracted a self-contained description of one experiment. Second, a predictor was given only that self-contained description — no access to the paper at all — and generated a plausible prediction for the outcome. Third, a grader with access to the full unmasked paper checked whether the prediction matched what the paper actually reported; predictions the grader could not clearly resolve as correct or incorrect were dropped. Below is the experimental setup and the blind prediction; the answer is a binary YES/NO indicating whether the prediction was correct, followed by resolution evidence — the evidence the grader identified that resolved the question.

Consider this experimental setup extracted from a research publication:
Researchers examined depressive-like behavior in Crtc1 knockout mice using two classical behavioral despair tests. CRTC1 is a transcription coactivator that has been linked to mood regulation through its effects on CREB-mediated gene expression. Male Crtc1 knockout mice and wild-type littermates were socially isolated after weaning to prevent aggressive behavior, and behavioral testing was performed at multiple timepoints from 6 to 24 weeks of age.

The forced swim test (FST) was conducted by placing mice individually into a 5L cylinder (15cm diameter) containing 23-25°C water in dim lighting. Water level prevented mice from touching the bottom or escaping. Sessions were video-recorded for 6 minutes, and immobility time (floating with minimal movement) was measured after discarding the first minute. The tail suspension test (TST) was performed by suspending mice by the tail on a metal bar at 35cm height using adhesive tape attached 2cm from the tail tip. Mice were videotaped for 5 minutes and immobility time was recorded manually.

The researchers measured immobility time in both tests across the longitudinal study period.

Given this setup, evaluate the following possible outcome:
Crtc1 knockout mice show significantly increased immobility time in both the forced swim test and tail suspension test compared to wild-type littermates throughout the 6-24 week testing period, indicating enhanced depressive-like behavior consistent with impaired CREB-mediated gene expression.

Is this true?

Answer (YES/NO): NO